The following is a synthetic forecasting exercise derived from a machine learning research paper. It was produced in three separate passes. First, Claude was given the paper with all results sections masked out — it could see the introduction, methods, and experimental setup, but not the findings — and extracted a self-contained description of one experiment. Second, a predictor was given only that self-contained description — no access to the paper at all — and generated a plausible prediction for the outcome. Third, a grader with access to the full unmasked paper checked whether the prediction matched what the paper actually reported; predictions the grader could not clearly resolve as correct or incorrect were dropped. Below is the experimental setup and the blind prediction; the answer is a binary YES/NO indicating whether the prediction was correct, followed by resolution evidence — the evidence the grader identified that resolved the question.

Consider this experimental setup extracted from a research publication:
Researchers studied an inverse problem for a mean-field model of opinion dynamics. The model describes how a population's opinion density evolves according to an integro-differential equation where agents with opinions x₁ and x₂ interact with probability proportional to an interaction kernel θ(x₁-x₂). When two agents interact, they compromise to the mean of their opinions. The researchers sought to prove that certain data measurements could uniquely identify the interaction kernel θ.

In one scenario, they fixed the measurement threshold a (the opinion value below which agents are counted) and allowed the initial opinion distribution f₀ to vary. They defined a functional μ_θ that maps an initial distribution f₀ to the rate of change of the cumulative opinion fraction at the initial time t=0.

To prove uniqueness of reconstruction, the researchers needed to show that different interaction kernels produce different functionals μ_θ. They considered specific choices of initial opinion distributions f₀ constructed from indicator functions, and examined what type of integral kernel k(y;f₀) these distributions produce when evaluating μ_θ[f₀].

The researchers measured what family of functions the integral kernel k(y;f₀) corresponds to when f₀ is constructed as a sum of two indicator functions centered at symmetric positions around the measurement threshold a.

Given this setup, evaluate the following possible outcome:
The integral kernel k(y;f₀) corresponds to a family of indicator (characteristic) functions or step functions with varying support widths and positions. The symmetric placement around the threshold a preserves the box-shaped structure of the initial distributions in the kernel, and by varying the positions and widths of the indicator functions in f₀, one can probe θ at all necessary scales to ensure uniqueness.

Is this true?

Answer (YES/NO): NO